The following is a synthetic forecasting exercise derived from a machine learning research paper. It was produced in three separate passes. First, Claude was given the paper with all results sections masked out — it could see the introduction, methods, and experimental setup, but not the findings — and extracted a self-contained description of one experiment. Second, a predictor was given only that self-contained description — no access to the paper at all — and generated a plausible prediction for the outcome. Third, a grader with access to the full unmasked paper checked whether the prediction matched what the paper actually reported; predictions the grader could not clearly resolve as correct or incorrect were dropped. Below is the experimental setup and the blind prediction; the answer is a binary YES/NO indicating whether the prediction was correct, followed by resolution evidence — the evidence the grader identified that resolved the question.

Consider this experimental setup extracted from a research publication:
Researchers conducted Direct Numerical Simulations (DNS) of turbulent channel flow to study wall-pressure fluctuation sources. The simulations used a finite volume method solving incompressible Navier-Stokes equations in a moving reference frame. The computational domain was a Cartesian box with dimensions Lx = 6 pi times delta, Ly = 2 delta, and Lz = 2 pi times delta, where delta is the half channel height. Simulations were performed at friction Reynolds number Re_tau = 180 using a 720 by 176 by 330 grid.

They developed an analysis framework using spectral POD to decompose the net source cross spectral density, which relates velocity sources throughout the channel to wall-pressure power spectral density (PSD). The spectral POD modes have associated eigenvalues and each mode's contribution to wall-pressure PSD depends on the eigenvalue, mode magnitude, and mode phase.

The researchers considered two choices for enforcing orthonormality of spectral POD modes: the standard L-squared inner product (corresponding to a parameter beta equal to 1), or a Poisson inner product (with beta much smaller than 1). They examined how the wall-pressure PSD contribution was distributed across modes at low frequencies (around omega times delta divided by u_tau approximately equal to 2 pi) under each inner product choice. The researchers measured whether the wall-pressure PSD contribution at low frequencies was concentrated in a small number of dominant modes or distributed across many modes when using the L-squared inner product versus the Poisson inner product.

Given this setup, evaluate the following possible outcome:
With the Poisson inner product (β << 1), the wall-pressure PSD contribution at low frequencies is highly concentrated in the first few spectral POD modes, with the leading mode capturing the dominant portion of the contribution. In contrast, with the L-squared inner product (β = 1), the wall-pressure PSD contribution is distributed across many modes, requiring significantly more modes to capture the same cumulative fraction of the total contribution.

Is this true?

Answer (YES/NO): YES